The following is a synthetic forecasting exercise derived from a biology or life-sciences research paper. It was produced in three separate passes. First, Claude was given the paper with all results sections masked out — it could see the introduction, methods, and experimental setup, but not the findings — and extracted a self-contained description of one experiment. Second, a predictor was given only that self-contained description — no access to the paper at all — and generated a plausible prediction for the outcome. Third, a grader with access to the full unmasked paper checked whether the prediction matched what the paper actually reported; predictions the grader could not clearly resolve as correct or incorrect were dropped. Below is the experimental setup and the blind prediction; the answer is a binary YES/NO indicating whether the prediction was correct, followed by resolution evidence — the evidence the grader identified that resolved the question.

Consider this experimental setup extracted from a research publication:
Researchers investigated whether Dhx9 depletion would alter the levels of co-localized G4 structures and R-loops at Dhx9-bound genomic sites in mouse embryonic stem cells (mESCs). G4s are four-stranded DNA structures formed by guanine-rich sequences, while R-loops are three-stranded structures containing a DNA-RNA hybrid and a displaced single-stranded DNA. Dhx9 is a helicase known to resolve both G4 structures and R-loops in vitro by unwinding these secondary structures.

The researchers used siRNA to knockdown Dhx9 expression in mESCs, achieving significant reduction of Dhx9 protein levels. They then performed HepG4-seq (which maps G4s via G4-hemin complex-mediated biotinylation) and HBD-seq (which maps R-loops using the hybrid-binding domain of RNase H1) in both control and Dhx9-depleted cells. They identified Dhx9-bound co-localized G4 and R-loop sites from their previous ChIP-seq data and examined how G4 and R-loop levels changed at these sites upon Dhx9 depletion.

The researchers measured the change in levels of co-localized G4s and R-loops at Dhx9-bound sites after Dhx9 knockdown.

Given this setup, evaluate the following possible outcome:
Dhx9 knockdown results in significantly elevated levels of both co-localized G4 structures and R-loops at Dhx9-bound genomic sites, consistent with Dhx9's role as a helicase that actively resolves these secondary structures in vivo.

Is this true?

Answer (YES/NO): NO